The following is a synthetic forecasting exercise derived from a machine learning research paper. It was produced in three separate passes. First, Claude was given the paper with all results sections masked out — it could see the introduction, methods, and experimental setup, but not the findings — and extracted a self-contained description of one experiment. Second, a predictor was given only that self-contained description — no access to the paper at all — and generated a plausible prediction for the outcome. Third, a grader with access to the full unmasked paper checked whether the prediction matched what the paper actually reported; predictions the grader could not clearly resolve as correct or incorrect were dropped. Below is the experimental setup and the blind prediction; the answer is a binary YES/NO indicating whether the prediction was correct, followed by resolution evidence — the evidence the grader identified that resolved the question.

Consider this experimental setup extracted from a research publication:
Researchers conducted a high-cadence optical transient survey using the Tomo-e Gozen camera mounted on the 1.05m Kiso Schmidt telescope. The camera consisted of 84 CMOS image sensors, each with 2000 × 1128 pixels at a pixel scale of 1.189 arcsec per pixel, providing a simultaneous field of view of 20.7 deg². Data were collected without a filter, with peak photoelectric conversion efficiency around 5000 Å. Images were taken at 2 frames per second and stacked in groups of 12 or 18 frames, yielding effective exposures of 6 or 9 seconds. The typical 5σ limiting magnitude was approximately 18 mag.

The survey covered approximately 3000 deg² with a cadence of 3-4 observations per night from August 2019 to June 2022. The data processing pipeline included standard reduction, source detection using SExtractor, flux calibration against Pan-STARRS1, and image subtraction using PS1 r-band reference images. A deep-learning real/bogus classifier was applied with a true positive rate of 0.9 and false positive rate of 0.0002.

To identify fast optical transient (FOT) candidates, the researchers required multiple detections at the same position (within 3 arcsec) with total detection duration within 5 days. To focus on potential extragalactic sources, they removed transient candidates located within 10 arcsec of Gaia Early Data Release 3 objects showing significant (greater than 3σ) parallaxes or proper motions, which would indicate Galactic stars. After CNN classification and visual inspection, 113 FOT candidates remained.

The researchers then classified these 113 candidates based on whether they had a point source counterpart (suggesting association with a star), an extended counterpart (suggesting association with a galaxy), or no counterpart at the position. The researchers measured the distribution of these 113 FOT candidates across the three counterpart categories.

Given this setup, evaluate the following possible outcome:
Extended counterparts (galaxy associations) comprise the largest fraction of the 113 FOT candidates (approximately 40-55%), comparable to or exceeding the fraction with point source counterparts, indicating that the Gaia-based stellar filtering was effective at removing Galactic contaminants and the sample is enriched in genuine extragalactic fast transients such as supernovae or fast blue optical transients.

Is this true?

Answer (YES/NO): NO